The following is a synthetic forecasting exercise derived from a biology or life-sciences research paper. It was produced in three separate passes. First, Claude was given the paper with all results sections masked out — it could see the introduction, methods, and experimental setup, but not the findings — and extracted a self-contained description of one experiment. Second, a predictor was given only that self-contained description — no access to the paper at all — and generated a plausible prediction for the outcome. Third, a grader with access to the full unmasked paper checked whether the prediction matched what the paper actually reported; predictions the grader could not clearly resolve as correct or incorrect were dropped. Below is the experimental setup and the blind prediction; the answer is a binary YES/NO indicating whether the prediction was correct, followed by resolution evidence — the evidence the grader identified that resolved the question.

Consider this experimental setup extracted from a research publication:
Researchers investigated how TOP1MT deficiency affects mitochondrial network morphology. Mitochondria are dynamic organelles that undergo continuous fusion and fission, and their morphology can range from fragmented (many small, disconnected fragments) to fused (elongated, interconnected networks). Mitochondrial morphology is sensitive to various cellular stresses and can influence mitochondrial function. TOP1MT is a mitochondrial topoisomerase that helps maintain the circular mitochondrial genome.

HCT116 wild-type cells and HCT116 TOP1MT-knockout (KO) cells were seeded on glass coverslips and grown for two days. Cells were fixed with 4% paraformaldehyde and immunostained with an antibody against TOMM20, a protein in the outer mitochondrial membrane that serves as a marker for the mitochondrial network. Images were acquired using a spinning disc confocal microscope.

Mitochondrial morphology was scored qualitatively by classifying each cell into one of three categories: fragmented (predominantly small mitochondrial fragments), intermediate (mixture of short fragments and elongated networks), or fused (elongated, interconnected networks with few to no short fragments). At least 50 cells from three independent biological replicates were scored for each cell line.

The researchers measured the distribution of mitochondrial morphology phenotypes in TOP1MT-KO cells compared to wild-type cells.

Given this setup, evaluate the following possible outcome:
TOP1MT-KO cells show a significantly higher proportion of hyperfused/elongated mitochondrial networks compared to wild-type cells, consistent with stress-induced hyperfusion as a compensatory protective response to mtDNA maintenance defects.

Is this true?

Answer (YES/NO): YES